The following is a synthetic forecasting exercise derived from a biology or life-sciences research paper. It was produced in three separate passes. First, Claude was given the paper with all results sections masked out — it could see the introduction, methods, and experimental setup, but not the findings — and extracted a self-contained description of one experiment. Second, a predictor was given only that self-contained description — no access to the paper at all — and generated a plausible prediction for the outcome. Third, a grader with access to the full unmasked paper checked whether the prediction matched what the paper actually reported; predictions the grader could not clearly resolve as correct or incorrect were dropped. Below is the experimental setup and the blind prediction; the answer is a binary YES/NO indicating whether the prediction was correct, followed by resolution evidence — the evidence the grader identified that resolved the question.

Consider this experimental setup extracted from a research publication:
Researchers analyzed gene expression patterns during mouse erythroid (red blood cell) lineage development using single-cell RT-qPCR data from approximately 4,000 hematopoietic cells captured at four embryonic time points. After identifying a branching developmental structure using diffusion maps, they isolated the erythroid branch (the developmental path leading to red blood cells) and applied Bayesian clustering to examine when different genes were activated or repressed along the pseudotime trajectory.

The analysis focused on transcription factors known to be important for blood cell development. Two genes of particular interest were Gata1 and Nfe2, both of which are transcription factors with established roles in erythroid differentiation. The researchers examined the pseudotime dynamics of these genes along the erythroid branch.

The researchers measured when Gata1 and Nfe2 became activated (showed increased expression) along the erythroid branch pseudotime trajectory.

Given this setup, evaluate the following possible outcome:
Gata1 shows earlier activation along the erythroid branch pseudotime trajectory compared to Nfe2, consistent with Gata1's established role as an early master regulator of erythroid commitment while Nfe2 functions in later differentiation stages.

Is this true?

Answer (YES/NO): NO